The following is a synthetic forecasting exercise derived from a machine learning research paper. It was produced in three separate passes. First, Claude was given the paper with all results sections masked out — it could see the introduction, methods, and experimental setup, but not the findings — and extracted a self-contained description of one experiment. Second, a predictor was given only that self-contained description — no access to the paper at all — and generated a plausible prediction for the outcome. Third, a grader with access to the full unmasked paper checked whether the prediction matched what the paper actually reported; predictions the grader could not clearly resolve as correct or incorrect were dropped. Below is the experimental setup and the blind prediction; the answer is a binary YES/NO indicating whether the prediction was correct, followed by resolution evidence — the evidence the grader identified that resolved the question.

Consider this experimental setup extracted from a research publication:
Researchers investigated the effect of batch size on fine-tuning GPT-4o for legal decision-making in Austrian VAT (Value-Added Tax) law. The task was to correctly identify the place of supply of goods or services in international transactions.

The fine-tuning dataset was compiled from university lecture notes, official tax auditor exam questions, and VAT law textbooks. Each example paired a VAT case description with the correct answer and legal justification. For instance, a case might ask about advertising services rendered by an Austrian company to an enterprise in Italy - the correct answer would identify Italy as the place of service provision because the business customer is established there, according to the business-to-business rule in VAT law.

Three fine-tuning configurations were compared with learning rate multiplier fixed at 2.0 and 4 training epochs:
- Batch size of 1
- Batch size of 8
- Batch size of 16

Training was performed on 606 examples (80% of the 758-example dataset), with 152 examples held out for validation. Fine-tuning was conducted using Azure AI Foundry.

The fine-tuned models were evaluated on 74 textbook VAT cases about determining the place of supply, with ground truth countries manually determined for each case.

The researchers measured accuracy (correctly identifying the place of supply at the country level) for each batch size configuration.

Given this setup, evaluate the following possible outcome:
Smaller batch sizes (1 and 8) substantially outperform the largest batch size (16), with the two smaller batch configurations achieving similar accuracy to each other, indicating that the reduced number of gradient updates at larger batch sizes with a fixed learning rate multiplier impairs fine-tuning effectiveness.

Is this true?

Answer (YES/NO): NO